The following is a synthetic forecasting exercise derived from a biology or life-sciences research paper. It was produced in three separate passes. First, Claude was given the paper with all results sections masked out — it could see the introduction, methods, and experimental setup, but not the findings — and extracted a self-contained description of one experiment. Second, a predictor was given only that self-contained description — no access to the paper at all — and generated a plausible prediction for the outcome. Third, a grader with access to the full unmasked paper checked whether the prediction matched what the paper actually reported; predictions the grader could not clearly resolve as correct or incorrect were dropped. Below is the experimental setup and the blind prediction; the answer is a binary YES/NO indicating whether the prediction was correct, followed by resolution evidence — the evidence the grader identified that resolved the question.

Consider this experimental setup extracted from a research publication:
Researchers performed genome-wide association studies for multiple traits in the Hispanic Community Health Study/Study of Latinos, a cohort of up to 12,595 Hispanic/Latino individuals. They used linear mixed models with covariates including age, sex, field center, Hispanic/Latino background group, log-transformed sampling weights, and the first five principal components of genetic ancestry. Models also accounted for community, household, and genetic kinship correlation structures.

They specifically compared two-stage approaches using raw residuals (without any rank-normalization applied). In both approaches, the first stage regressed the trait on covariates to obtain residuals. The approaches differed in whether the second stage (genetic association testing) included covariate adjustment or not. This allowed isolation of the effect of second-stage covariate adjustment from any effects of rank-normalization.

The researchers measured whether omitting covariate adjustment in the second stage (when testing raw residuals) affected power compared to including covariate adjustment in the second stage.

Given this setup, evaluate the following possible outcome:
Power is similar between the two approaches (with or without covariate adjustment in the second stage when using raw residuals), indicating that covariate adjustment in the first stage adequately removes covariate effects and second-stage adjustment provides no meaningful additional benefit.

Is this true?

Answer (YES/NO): NO